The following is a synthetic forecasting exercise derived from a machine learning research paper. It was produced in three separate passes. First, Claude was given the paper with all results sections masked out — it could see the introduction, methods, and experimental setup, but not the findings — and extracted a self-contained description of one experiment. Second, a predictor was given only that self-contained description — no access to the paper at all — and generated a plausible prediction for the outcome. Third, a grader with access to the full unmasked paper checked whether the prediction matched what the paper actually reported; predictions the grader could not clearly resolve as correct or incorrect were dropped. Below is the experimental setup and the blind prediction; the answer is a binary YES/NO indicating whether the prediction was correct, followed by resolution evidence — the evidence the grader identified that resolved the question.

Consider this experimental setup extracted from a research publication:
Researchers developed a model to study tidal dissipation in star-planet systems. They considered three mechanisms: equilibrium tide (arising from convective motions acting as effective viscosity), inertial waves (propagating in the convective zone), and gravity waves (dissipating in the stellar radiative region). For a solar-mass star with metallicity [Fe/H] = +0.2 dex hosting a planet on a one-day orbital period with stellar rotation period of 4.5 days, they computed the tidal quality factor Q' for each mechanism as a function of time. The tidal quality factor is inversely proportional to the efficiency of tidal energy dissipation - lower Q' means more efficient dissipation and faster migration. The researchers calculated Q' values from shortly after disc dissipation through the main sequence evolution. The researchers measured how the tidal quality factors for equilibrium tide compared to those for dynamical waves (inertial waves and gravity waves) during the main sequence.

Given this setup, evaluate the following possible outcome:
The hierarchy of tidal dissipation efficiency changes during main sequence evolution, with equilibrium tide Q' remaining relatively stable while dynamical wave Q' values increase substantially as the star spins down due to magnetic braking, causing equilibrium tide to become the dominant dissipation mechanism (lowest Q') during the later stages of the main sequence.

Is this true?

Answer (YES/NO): NO